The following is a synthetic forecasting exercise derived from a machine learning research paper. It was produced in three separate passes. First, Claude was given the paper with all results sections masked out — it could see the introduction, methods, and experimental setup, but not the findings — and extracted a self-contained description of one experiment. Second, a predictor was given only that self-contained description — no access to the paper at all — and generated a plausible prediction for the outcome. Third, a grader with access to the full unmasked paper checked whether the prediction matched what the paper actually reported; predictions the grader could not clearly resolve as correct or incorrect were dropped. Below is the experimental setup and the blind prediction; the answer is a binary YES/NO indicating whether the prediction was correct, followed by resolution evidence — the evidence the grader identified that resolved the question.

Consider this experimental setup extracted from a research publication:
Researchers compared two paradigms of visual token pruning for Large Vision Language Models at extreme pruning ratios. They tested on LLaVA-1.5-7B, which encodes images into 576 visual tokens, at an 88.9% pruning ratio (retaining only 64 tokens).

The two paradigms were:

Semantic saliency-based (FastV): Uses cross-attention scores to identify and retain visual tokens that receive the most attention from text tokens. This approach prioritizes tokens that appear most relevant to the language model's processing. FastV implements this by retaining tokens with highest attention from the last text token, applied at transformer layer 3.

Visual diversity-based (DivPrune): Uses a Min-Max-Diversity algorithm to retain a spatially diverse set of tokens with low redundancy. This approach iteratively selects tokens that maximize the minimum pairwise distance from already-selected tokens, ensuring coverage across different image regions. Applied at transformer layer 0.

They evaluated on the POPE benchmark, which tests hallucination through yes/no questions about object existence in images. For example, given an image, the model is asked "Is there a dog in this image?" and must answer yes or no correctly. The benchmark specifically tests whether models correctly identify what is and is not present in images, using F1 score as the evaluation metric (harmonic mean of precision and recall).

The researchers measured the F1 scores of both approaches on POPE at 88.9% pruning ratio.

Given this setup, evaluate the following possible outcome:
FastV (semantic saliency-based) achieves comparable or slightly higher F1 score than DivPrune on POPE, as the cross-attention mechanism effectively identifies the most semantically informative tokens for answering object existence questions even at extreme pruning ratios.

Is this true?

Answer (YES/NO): NO